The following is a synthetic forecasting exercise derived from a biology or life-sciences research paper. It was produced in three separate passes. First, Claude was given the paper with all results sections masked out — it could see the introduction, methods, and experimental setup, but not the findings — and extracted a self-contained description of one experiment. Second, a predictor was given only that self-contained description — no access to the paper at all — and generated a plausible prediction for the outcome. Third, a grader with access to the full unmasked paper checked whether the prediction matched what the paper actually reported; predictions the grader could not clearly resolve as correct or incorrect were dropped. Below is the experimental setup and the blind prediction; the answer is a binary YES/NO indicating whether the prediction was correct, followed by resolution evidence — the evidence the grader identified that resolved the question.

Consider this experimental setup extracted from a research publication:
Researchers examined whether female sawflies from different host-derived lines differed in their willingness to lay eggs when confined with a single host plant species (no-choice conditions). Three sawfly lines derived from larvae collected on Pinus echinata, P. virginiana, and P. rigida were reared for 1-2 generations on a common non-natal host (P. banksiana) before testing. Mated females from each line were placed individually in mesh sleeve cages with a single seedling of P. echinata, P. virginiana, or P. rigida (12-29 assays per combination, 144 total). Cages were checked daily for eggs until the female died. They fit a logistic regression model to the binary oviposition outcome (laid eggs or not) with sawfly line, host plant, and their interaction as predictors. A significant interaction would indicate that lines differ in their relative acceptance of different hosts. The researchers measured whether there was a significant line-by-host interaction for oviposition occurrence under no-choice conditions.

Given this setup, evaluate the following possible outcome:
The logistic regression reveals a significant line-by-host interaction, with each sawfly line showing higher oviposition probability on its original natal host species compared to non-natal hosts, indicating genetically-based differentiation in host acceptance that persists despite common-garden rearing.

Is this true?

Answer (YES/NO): NO